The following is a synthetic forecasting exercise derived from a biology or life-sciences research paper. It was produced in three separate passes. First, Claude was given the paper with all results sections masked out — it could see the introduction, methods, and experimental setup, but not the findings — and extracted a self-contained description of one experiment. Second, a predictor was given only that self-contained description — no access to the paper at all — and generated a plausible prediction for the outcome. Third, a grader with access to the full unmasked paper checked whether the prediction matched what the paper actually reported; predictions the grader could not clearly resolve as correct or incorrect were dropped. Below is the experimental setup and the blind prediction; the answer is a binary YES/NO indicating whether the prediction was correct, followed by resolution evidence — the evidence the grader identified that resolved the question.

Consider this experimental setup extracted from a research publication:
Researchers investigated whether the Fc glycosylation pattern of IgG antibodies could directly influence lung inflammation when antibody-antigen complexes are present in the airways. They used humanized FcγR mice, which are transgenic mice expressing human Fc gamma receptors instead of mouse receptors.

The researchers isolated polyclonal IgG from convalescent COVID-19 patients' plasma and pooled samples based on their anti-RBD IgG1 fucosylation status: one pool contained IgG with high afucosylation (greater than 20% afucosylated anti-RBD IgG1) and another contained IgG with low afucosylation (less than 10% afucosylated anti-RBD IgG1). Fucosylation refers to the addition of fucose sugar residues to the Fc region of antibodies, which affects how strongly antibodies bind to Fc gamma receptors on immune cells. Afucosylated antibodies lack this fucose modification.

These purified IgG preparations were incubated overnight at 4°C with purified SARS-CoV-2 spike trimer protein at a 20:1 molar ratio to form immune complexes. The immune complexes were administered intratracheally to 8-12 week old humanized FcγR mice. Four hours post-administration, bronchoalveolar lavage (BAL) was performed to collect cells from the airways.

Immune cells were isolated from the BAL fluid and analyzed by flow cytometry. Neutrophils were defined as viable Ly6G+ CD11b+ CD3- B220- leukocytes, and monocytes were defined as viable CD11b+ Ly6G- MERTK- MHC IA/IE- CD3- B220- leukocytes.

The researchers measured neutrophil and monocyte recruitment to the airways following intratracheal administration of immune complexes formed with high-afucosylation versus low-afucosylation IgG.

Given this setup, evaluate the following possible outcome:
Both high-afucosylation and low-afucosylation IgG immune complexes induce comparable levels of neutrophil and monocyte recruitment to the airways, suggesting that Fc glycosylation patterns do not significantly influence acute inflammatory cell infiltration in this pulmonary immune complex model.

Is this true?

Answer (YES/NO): NO